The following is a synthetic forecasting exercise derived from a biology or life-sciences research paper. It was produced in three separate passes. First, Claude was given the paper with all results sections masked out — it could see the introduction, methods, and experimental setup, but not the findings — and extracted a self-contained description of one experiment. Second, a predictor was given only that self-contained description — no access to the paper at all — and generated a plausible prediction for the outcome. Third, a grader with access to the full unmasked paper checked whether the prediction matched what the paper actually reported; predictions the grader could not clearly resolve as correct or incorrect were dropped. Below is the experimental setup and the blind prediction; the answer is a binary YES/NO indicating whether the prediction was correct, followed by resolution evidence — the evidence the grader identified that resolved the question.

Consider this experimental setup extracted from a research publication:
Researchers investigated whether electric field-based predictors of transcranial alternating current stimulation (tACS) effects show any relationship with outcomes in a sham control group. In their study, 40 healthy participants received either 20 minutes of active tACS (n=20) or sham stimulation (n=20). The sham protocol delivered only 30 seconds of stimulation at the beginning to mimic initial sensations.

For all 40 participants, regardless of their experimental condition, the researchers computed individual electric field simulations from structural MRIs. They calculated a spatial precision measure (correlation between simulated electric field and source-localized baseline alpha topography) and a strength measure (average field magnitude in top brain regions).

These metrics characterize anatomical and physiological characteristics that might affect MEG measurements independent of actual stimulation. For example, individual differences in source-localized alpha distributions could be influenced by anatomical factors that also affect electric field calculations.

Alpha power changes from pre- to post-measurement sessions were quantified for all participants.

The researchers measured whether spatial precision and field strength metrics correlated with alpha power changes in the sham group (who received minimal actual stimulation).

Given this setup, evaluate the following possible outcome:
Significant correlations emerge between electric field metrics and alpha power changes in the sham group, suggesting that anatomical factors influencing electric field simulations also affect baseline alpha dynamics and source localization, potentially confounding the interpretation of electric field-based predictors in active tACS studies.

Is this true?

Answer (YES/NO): NO